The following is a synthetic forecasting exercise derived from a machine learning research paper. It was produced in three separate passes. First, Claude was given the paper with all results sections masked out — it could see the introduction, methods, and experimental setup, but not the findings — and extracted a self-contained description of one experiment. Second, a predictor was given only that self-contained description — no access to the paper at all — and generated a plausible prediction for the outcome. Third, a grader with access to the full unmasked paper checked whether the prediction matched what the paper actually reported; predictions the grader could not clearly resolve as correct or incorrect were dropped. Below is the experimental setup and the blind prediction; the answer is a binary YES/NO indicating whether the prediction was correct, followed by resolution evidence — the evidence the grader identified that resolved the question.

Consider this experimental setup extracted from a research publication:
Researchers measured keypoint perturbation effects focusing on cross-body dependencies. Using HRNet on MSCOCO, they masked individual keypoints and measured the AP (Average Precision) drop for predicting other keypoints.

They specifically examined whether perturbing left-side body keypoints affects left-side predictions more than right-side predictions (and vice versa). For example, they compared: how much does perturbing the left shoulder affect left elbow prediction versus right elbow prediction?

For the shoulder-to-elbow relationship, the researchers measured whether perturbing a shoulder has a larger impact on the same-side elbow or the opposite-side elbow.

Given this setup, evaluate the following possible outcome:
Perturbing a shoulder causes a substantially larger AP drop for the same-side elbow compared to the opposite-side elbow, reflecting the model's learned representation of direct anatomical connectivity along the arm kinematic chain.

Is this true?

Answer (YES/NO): YES